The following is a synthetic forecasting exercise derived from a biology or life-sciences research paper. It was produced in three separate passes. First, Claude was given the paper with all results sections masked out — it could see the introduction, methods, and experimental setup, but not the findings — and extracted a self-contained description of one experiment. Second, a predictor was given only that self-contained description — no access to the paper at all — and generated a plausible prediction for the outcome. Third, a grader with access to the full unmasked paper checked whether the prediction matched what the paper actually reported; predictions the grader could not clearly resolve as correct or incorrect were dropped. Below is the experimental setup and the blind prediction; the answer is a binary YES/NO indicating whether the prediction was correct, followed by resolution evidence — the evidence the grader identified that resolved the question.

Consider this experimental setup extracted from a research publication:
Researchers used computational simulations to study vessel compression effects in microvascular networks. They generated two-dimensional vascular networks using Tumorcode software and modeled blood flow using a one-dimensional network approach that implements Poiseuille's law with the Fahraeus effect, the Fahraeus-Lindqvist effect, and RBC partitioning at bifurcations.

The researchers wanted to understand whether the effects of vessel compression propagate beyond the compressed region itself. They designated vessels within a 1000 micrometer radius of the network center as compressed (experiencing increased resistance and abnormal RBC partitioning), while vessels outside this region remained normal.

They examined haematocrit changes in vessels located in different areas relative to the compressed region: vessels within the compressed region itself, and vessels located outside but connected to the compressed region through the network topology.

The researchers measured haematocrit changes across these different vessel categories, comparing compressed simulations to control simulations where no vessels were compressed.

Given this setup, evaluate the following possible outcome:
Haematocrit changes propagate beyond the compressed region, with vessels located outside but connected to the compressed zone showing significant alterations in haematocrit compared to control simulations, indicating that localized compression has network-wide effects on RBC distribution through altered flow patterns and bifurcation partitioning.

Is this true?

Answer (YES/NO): YES